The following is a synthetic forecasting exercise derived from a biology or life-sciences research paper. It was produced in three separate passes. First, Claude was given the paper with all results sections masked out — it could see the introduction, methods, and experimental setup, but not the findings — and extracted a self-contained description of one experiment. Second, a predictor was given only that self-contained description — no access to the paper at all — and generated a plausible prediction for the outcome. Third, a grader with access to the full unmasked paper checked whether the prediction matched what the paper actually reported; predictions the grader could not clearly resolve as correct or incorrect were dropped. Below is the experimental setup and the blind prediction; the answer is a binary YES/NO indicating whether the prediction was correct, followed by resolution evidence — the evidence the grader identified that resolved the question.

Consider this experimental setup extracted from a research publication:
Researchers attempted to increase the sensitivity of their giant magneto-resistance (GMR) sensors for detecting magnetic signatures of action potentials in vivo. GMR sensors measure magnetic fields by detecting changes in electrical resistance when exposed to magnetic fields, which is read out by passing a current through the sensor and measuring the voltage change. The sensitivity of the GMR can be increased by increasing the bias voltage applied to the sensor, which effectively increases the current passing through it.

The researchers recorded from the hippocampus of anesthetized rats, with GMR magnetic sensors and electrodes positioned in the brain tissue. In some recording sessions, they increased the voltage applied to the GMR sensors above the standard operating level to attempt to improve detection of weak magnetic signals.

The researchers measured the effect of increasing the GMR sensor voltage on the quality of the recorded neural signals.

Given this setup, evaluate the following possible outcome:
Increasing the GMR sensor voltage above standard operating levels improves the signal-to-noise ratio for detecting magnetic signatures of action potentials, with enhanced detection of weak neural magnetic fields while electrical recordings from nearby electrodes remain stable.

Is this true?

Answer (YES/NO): NO